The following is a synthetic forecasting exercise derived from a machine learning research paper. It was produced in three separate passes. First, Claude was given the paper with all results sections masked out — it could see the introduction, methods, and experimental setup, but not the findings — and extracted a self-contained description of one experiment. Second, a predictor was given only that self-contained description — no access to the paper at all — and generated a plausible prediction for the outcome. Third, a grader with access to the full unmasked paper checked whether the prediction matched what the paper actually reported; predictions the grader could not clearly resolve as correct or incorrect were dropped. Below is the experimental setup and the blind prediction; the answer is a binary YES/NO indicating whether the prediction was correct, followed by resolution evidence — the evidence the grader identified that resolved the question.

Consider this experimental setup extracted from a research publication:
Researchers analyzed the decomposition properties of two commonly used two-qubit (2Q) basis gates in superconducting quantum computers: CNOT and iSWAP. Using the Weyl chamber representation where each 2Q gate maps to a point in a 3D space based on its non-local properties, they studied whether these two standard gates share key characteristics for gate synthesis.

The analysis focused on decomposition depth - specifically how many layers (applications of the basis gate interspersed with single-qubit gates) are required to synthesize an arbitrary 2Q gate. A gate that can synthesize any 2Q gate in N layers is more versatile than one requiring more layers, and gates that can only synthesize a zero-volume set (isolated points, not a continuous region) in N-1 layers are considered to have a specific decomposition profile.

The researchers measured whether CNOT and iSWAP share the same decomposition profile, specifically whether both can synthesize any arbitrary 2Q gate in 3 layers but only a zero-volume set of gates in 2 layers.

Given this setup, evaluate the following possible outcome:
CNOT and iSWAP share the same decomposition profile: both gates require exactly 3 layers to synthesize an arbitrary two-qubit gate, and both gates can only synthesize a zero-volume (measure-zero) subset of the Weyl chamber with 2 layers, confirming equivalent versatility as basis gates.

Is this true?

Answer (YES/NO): YES